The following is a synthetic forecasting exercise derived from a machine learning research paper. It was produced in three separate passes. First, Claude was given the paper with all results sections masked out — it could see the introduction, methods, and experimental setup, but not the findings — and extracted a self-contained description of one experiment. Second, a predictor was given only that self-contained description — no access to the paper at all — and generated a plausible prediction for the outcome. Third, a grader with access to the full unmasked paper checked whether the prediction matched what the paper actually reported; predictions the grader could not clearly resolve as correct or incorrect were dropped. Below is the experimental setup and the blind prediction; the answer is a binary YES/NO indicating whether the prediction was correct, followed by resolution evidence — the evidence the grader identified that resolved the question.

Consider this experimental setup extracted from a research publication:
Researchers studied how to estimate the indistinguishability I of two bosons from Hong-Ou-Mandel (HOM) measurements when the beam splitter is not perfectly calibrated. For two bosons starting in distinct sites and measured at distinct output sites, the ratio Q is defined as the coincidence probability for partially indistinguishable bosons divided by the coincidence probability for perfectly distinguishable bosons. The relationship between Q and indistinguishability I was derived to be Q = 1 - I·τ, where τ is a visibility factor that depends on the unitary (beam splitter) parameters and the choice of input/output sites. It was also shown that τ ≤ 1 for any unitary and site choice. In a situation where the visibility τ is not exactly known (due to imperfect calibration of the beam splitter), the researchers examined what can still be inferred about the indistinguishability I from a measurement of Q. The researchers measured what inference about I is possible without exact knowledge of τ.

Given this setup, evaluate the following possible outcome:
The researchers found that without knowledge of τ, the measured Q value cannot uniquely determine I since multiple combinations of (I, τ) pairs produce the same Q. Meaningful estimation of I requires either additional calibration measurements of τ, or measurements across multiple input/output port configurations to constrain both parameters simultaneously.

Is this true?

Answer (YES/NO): NO